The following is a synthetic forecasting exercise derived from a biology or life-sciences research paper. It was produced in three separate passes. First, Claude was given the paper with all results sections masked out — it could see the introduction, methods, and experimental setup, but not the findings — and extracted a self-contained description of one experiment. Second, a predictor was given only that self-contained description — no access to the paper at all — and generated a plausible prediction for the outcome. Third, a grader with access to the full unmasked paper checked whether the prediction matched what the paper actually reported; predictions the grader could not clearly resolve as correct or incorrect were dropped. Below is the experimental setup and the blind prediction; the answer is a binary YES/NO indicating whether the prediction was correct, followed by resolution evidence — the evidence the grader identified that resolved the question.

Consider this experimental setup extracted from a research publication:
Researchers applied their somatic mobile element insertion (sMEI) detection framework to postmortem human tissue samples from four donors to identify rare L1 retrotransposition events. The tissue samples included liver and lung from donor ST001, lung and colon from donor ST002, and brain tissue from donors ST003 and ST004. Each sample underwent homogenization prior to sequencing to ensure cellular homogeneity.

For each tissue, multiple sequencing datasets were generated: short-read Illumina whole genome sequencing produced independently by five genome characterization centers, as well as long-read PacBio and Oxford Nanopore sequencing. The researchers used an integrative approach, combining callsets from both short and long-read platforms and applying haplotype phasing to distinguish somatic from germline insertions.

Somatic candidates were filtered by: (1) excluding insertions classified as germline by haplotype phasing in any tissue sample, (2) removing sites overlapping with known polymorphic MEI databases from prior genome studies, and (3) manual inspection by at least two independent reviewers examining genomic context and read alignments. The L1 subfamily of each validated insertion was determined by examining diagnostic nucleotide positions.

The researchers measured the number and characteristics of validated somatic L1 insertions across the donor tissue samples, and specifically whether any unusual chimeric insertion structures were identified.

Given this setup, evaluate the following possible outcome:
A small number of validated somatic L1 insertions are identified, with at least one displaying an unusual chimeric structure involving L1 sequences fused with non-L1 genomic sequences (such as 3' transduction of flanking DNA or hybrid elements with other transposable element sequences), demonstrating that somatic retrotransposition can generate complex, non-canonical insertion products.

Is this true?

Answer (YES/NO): YES